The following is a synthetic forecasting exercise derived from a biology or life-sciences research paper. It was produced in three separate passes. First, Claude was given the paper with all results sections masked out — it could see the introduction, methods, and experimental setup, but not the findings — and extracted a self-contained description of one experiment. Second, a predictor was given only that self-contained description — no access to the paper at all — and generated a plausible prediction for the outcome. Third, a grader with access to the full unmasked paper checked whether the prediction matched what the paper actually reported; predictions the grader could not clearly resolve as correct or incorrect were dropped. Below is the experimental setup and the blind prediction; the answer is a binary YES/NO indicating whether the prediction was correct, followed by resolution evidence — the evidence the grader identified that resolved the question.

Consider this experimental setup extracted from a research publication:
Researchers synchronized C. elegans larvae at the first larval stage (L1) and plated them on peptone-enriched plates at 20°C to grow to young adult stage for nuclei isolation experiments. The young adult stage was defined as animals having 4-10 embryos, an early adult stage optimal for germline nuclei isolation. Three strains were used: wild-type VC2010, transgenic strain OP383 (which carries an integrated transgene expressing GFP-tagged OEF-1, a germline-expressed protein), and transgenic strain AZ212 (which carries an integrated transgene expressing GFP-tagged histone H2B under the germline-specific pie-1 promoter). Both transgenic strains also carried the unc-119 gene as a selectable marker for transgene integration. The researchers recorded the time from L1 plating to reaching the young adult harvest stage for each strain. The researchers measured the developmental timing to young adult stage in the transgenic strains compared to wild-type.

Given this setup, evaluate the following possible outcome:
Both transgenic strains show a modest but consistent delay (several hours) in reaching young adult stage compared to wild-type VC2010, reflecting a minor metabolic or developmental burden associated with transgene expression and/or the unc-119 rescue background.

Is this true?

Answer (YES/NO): NO